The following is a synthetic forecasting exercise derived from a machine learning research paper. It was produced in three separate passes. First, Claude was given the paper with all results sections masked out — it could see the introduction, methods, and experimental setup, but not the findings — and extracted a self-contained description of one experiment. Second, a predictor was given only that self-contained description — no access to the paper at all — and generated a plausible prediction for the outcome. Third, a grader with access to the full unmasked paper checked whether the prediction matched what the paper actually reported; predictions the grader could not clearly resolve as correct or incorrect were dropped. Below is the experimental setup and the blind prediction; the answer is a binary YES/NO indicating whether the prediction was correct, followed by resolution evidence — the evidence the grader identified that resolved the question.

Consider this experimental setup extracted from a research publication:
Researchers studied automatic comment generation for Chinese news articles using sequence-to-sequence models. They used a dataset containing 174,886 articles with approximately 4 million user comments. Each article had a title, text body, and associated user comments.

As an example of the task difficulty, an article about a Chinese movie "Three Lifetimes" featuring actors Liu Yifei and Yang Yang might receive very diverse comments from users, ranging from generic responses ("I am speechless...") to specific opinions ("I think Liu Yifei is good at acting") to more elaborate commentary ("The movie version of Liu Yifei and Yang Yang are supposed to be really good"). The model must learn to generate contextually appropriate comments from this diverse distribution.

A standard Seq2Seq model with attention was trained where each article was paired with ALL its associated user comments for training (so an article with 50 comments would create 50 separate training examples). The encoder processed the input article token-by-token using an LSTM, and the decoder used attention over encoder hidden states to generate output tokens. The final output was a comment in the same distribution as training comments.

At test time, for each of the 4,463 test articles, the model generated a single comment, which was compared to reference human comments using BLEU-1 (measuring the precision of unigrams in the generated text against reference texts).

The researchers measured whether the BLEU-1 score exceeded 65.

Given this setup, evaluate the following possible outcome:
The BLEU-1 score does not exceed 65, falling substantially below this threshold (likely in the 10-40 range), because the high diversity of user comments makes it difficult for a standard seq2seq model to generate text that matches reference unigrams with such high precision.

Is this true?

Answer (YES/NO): NO